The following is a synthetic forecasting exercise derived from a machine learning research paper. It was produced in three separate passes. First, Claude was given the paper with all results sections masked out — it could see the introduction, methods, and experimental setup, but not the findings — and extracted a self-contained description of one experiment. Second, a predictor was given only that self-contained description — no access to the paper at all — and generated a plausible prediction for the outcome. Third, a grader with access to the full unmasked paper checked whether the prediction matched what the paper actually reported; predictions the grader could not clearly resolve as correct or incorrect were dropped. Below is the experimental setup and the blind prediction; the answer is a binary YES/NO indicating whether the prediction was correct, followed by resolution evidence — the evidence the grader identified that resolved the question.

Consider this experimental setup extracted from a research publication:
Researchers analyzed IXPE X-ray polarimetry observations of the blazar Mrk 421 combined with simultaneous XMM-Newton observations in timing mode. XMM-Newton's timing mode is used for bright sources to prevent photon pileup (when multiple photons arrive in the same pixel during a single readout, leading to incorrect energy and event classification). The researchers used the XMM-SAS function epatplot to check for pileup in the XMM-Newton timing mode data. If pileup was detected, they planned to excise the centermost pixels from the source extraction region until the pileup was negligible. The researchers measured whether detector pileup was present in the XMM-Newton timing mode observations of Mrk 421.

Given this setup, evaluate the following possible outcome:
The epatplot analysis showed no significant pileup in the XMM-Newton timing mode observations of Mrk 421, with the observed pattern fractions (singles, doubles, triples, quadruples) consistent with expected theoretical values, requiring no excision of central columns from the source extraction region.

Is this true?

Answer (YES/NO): NO